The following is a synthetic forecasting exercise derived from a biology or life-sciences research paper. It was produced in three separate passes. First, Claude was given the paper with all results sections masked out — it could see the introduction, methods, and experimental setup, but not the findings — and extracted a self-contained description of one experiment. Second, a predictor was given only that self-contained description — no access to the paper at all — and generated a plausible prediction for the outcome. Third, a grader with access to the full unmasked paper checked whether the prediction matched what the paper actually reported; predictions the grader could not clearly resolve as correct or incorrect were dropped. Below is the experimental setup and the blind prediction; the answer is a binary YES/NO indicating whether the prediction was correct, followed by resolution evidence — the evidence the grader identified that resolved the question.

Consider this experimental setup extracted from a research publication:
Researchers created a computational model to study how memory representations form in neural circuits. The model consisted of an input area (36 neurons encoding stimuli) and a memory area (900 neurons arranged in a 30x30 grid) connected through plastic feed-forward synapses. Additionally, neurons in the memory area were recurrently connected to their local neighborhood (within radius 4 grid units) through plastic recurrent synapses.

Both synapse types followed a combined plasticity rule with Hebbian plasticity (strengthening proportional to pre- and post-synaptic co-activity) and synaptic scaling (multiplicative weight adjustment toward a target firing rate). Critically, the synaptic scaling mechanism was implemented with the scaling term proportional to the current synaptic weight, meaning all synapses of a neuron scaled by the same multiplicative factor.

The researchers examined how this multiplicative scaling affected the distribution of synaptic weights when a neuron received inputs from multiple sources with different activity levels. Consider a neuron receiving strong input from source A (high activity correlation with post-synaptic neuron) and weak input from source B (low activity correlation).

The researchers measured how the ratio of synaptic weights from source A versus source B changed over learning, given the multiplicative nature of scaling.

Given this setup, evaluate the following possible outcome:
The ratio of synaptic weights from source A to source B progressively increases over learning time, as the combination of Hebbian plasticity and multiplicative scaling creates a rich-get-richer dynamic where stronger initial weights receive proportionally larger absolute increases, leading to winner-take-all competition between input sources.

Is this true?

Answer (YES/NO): NO